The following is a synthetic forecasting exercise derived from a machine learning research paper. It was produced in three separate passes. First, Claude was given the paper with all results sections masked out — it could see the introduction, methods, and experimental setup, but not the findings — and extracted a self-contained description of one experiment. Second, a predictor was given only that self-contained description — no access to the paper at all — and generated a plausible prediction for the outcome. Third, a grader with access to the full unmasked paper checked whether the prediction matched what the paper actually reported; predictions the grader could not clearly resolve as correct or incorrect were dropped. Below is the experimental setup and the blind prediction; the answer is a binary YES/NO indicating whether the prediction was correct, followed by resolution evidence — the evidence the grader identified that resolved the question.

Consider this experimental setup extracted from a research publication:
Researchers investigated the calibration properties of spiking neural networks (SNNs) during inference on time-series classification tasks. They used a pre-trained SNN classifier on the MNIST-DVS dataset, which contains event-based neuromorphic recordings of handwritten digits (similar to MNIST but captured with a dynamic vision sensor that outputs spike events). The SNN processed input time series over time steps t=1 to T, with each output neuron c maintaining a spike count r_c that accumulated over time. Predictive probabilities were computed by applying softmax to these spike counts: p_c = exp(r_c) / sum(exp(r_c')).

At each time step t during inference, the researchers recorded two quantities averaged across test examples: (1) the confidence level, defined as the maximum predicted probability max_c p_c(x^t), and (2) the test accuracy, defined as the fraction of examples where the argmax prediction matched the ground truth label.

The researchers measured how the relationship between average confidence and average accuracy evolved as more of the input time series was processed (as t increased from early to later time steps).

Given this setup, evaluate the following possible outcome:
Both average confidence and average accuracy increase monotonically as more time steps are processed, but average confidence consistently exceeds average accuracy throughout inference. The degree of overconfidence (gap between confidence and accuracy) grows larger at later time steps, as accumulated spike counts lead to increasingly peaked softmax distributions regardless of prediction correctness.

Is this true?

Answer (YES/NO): NO